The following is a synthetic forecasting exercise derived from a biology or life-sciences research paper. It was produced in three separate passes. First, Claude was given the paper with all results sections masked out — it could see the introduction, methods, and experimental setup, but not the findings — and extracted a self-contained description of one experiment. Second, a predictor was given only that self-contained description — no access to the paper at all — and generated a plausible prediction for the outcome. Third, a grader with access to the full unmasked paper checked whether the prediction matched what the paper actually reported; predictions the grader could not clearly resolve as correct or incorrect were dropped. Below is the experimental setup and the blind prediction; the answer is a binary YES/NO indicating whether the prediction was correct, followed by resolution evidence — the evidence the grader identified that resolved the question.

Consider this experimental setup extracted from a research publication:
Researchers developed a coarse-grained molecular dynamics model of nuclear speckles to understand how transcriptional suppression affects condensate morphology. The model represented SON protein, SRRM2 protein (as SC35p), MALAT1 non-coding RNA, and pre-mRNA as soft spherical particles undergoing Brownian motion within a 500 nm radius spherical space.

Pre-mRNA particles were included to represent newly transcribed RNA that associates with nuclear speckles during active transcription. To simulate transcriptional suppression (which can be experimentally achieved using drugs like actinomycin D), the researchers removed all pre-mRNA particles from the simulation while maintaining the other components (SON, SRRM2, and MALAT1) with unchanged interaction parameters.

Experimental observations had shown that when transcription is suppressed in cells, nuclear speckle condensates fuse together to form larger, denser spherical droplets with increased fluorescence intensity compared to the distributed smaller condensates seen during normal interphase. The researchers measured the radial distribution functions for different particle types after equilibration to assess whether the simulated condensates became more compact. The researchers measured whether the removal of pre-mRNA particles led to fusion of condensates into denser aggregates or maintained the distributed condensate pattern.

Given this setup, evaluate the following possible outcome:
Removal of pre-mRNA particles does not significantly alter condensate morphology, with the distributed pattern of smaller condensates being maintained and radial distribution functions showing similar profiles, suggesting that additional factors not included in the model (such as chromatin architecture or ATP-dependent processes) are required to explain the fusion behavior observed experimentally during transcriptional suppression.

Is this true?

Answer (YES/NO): NO